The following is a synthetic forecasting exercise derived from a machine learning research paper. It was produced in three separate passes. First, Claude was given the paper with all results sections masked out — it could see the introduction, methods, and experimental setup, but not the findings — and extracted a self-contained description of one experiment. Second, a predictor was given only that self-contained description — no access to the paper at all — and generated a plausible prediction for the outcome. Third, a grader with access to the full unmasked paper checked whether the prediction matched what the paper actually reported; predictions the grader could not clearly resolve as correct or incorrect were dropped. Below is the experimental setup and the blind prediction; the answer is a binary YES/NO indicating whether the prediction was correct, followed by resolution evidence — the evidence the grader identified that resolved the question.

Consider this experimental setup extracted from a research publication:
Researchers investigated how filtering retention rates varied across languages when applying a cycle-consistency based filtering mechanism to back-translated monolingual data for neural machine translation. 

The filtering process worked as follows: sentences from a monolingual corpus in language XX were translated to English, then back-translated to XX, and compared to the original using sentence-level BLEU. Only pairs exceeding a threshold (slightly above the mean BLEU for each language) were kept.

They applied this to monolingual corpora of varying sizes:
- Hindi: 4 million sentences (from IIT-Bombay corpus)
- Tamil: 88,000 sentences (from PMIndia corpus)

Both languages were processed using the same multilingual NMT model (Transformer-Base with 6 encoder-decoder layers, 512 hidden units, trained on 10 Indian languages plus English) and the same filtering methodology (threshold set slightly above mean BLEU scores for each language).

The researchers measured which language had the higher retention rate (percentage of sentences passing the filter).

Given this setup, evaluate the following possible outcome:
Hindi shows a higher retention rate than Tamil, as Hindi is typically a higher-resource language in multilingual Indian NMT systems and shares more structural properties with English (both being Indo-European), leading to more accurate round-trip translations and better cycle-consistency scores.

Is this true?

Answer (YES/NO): NO